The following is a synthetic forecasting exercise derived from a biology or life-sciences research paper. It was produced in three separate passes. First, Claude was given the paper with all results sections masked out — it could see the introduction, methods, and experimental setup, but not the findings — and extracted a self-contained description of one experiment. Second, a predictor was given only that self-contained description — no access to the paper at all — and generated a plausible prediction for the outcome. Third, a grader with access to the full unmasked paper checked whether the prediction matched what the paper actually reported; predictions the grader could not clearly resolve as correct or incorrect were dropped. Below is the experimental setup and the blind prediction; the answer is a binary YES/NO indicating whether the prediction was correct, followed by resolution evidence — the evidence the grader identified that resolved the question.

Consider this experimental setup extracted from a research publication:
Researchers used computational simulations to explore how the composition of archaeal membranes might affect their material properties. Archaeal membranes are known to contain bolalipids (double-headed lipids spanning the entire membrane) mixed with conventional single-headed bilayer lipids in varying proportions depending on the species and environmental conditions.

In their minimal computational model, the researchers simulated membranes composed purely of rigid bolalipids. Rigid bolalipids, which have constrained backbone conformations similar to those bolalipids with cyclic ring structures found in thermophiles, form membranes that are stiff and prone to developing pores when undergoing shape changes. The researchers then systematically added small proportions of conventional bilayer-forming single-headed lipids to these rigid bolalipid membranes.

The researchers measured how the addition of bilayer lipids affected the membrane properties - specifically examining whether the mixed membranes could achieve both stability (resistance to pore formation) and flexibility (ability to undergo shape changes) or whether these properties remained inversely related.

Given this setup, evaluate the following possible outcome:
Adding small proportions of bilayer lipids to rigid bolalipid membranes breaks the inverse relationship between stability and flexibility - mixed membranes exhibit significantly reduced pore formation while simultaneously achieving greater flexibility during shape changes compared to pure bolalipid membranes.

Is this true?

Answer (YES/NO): YES